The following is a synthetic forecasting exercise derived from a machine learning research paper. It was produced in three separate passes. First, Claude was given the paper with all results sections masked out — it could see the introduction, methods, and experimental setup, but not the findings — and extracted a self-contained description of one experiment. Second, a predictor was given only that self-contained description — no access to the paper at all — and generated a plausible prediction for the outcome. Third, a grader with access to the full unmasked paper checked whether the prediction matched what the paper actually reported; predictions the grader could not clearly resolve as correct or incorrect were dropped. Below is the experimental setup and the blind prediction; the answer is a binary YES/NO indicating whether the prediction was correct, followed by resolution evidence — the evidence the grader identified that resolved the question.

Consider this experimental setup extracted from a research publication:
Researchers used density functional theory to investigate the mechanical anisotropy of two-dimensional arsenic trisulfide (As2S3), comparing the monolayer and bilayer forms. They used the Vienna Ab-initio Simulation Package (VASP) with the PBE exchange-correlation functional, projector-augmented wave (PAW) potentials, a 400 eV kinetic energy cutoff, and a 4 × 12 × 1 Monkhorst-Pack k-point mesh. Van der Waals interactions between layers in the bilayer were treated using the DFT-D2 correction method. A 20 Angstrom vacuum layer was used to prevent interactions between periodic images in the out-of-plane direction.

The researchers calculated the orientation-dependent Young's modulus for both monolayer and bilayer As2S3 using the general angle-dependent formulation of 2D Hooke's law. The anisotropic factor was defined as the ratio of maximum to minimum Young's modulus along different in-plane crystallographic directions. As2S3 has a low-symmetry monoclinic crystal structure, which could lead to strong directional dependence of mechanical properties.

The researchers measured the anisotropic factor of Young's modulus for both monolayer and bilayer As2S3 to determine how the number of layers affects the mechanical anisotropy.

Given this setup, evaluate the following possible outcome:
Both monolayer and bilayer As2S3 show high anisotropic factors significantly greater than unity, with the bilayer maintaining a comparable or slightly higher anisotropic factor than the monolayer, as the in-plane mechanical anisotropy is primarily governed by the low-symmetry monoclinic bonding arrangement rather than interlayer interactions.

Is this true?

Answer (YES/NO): YES